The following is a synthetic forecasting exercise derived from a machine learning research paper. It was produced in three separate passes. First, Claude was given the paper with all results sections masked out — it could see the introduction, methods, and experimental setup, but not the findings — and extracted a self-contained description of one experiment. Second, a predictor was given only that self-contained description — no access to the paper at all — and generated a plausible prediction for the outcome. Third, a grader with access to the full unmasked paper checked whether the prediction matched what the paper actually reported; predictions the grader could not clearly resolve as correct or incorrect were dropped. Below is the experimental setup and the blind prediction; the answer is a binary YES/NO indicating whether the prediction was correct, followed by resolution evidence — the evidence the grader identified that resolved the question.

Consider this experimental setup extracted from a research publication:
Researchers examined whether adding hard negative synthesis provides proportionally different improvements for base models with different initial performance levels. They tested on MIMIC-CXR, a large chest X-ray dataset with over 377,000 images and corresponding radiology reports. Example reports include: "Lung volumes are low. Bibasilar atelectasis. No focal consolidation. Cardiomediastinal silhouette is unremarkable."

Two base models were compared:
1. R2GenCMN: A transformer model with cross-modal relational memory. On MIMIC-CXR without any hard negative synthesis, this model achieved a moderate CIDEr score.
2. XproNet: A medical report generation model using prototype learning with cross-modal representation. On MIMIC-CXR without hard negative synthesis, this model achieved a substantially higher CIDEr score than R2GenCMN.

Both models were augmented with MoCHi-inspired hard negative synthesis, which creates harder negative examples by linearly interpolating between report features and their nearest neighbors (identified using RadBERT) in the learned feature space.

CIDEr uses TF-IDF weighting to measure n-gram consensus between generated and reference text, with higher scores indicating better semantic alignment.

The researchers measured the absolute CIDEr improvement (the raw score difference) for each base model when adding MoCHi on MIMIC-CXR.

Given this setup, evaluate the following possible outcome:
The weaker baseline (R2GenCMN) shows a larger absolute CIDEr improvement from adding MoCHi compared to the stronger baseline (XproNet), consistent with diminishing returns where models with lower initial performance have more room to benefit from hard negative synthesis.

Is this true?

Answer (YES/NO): YES